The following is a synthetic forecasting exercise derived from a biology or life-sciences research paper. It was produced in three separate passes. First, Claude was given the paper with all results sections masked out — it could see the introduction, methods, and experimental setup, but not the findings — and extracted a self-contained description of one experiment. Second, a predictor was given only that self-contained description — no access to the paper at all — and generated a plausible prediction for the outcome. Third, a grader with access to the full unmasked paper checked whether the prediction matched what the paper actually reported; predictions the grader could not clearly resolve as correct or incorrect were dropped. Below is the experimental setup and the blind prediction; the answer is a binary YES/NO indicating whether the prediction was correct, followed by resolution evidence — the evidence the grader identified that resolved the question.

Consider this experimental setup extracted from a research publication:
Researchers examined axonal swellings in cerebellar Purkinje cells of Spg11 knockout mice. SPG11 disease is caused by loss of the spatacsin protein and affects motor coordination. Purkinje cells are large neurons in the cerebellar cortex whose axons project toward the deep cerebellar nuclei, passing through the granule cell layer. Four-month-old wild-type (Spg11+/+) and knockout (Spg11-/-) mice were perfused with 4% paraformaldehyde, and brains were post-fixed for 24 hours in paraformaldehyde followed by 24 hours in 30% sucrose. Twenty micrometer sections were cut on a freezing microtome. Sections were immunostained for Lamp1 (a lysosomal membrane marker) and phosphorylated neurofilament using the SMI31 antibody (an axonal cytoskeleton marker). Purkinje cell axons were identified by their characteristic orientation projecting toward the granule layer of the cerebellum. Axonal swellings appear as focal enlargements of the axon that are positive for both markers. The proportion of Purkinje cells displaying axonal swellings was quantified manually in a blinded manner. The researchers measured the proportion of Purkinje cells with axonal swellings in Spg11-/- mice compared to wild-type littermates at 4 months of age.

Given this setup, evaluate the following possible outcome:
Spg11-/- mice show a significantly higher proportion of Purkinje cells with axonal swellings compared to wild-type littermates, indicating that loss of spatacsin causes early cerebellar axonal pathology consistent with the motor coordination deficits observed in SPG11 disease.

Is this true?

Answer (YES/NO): YES